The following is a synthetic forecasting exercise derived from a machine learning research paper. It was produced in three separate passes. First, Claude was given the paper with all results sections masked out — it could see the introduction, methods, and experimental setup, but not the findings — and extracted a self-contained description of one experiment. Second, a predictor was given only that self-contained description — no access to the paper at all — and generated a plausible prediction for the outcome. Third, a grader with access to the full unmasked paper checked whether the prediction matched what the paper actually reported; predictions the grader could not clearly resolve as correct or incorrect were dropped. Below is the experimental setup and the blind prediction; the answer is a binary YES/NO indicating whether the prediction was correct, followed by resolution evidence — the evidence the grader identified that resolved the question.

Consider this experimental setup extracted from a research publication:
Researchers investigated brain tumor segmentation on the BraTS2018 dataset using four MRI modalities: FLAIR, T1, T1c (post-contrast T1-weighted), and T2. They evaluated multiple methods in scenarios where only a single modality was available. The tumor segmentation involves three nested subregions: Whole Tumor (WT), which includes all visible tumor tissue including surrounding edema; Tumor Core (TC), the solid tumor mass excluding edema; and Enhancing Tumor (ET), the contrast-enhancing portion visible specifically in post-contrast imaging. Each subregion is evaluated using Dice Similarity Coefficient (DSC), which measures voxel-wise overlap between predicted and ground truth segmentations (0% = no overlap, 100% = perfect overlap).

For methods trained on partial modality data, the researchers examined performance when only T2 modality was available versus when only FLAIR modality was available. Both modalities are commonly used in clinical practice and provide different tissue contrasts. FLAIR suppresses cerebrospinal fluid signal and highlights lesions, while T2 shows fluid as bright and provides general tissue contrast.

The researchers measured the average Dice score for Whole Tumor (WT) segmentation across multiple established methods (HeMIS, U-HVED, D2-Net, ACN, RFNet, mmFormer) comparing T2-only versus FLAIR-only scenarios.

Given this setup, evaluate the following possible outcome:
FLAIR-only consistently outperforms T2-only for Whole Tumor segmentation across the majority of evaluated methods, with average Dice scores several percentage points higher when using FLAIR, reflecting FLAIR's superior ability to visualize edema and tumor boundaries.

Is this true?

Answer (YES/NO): NO